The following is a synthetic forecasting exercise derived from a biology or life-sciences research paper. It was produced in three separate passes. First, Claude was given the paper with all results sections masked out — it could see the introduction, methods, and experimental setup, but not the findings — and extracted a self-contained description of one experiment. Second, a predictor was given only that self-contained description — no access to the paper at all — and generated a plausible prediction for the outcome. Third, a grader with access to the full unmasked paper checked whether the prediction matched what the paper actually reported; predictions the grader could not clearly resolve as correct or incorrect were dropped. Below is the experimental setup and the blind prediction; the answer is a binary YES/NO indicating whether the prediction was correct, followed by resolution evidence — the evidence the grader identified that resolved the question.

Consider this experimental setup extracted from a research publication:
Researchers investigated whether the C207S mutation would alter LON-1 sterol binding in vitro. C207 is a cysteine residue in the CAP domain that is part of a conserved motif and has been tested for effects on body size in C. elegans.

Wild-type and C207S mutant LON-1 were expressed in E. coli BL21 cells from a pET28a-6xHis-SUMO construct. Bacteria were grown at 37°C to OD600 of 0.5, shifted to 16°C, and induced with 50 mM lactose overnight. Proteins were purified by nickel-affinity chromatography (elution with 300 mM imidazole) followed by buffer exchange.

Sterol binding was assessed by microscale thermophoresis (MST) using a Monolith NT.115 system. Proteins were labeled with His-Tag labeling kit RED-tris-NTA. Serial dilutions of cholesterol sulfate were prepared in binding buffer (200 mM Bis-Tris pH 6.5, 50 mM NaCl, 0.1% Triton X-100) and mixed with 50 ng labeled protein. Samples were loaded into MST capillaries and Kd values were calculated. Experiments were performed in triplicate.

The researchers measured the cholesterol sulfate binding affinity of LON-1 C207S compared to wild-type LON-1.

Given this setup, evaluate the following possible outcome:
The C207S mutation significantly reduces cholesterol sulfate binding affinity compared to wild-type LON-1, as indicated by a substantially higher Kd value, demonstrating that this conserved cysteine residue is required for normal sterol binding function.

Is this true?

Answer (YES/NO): YES